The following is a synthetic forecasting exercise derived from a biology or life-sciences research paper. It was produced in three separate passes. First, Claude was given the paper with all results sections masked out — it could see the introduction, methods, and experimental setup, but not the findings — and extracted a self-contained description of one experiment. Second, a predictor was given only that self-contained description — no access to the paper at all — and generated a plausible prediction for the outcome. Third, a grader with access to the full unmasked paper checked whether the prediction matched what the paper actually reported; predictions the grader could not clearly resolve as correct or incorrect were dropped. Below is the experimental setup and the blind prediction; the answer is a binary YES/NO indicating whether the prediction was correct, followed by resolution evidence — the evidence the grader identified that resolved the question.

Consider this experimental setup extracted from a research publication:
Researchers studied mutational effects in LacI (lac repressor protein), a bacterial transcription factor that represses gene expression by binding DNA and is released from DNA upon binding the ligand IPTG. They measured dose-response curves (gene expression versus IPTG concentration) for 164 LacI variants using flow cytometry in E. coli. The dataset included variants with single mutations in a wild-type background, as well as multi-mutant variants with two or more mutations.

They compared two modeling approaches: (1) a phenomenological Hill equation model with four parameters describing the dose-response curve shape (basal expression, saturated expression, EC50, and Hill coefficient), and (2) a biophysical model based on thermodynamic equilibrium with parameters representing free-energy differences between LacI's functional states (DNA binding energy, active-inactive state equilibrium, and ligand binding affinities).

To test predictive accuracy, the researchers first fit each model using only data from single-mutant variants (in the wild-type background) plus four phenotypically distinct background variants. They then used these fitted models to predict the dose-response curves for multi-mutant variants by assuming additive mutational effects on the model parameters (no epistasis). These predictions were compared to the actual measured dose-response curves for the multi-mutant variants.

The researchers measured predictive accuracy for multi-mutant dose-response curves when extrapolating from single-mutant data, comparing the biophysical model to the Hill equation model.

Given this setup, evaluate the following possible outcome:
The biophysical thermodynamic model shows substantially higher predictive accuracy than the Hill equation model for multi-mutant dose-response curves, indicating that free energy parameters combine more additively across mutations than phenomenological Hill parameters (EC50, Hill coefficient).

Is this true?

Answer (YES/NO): NO